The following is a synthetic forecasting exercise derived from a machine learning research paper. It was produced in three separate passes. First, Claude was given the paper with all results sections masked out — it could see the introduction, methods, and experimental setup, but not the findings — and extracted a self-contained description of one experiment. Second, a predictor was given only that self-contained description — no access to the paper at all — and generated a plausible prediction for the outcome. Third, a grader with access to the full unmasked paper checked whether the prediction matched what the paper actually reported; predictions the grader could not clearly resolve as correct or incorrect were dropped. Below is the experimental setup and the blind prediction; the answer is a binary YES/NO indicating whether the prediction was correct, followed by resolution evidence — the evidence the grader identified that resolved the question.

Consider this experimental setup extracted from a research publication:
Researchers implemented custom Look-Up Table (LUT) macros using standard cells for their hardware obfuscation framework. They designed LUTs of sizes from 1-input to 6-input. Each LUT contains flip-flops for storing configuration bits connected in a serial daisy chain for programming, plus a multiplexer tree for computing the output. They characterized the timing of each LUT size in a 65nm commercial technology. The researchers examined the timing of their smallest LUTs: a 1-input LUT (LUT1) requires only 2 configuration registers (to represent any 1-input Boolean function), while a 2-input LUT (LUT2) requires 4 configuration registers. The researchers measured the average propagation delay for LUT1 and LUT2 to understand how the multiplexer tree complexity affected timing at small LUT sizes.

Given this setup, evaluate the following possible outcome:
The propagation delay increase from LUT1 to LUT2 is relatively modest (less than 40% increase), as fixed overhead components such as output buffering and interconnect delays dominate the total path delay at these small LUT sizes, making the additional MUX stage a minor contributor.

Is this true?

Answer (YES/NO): YES